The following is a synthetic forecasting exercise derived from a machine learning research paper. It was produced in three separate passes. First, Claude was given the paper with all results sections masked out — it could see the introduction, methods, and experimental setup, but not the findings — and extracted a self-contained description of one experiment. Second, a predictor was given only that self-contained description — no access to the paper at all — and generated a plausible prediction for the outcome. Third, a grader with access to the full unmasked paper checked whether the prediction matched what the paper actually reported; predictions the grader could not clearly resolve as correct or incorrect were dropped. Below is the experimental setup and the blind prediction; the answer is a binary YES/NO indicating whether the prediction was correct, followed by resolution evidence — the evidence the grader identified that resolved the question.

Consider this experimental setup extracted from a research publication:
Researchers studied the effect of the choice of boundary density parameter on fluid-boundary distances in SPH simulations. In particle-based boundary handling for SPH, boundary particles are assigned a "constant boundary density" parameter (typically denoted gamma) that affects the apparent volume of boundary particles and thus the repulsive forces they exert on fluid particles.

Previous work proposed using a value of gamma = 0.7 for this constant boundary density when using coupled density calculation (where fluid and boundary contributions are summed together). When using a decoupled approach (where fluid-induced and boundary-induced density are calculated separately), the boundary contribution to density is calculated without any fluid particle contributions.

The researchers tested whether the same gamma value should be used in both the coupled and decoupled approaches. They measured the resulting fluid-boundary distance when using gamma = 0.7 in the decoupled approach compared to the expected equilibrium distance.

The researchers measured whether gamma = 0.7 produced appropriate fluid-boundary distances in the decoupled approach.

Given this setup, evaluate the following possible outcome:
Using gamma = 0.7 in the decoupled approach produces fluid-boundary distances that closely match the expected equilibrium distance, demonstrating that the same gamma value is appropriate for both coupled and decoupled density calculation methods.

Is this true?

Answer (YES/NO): NO